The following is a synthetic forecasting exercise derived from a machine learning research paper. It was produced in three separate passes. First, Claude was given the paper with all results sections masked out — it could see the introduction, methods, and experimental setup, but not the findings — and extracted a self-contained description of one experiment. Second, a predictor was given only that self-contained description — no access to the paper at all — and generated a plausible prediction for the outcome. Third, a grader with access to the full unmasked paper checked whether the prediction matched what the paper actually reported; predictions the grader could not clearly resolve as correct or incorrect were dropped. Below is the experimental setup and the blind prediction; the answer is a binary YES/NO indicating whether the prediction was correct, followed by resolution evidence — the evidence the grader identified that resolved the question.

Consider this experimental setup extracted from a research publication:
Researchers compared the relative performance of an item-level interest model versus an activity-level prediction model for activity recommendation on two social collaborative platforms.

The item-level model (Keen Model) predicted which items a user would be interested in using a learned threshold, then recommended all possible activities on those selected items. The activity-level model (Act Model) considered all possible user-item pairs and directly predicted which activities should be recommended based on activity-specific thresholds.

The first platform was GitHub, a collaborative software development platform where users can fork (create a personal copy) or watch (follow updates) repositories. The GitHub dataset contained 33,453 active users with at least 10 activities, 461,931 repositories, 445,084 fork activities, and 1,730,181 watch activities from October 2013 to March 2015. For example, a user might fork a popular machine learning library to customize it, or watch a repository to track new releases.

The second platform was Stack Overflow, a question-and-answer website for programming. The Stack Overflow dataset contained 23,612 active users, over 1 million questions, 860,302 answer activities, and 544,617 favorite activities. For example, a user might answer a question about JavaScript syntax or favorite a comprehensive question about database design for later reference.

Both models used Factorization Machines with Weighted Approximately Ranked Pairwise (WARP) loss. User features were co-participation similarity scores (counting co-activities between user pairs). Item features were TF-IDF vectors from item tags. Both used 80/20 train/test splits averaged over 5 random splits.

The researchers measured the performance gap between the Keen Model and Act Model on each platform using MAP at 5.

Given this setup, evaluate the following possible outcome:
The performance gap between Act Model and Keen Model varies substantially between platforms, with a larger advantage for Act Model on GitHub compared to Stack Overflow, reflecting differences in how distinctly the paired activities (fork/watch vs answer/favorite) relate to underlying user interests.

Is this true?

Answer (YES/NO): NO